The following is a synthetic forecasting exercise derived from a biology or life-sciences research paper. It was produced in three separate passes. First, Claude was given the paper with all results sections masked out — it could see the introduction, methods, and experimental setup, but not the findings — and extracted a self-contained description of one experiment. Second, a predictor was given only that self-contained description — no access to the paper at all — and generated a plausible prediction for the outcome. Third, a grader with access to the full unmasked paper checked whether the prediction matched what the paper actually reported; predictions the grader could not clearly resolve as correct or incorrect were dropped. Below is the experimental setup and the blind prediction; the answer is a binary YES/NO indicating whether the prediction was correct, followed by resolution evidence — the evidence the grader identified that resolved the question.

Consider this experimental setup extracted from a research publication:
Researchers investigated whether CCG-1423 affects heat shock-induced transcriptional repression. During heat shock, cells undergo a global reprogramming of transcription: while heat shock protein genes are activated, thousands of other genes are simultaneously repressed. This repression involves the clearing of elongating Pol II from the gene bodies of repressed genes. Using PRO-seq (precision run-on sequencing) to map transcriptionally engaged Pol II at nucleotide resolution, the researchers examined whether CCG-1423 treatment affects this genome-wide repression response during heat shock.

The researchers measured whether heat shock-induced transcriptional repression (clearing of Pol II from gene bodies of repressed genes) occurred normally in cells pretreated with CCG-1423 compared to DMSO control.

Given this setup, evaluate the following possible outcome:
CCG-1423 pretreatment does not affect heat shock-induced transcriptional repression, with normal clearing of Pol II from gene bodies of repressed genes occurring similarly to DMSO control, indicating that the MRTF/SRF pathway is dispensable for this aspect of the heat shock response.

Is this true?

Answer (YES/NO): NO